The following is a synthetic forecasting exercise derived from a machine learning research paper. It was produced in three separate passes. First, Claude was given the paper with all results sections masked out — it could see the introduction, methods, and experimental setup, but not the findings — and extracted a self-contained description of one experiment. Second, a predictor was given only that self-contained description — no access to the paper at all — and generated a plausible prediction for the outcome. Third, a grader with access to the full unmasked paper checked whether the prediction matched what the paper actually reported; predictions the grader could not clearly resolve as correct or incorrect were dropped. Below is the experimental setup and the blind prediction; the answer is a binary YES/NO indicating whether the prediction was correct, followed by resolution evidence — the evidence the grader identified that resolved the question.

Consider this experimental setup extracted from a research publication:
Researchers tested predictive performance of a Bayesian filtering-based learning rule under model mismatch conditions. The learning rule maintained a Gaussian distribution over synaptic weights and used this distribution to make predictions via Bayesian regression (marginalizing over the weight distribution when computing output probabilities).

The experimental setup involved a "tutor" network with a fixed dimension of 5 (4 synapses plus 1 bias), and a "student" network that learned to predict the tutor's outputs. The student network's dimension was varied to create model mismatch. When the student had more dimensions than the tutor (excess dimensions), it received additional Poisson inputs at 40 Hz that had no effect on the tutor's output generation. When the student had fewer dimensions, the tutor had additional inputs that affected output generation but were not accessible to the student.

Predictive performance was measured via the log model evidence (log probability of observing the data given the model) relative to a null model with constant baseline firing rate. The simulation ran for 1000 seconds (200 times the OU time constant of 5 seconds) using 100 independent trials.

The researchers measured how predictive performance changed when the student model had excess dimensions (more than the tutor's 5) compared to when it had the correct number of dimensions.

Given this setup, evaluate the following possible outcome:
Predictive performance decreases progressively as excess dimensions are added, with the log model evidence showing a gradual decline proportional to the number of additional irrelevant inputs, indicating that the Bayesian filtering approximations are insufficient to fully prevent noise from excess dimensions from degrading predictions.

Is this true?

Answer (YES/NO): NO